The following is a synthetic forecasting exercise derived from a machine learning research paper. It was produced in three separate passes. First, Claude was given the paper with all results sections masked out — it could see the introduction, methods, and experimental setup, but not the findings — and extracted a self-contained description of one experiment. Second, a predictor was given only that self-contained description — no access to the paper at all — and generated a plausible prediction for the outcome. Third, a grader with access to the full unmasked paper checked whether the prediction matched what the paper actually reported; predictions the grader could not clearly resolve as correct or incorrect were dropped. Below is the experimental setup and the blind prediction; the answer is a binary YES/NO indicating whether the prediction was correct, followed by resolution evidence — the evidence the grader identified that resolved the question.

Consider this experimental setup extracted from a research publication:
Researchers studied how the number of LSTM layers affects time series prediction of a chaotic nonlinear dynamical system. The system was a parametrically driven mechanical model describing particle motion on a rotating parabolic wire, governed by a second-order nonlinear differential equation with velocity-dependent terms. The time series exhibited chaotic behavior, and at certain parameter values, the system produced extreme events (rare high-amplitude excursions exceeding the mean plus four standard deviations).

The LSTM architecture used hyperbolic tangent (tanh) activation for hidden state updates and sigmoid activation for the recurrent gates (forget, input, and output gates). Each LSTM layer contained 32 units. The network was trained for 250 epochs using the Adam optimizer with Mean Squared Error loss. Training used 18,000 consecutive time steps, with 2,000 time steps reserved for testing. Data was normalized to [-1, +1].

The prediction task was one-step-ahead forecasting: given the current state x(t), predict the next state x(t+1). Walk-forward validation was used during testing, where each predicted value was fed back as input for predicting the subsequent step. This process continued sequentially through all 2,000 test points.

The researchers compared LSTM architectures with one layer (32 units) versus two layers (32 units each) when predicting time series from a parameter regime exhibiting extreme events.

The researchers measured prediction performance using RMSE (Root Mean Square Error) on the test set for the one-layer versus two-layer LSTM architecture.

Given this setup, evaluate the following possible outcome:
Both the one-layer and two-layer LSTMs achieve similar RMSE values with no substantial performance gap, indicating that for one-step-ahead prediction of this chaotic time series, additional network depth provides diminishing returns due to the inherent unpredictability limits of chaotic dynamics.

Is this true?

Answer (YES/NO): NO